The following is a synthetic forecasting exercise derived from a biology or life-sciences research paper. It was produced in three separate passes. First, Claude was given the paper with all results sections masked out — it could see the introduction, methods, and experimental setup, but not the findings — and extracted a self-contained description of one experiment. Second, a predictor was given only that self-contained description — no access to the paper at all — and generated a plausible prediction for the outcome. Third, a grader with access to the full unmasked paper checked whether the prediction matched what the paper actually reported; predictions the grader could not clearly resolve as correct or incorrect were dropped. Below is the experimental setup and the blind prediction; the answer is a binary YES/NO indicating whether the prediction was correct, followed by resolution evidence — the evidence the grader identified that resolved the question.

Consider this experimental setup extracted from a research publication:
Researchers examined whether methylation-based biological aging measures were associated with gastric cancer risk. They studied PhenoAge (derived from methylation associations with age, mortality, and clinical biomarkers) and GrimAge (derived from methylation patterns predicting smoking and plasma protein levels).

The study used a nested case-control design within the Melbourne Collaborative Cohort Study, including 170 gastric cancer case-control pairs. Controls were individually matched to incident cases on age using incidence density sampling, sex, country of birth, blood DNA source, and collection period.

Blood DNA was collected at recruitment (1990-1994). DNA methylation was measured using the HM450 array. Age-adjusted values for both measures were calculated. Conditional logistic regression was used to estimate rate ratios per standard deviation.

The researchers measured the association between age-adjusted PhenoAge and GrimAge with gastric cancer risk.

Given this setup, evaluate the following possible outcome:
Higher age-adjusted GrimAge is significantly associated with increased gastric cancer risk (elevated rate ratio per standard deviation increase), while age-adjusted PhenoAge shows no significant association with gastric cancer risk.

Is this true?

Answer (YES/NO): NO